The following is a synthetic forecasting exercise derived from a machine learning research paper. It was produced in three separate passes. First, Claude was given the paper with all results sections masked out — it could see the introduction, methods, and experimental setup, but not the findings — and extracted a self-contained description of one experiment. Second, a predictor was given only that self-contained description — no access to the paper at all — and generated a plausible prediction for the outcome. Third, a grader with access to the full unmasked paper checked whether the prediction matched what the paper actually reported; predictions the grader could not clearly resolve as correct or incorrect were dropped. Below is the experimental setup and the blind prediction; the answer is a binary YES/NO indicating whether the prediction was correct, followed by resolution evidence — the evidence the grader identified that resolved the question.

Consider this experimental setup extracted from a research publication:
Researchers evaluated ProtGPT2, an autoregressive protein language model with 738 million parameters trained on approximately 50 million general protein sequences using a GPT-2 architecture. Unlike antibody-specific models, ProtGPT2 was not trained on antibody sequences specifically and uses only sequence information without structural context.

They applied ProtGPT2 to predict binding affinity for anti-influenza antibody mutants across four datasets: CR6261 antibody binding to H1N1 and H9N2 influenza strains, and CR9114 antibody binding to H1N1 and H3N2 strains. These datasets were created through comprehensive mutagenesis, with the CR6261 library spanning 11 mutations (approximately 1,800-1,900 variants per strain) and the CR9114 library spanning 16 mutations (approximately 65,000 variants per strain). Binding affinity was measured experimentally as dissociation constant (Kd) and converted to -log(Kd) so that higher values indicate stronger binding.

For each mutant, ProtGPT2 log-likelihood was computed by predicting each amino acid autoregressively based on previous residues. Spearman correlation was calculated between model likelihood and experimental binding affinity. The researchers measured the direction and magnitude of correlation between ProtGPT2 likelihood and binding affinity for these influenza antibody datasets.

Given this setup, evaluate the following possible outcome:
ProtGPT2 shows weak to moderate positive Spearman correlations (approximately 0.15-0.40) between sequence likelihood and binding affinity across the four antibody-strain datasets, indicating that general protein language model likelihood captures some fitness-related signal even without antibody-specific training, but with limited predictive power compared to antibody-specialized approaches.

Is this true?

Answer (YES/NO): NO